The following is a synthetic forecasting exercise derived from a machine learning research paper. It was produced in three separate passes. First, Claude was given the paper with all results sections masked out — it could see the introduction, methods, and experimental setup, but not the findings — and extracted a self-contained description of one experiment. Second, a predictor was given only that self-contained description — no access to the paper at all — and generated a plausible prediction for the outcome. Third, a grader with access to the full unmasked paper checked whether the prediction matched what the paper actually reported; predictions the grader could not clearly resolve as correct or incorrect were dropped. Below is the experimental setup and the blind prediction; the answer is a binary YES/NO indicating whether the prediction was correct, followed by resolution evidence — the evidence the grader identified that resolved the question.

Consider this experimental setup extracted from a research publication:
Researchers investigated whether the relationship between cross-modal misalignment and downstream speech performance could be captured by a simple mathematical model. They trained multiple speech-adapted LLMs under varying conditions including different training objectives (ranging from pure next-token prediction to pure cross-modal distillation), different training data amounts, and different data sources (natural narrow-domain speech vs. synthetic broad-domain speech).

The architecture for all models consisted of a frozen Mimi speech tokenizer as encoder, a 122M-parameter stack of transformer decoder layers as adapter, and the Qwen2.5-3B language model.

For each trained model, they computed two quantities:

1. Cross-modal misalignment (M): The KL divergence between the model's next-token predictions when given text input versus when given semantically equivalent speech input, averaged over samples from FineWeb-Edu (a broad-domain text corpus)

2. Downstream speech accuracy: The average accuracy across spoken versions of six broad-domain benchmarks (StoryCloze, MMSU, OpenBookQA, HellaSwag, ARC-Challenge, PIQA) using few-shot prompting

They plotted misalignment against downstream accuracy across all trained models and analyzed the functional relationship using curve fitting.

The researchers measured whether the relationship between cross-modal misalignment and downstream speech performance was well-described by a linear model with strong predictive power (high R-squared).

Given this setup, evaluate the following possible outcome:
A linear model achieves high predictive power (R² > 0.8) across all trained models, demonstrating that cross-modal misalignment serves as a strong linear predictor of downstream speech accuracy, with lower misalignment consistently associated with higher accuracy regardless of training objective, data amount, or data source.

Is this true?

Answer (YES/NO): NO